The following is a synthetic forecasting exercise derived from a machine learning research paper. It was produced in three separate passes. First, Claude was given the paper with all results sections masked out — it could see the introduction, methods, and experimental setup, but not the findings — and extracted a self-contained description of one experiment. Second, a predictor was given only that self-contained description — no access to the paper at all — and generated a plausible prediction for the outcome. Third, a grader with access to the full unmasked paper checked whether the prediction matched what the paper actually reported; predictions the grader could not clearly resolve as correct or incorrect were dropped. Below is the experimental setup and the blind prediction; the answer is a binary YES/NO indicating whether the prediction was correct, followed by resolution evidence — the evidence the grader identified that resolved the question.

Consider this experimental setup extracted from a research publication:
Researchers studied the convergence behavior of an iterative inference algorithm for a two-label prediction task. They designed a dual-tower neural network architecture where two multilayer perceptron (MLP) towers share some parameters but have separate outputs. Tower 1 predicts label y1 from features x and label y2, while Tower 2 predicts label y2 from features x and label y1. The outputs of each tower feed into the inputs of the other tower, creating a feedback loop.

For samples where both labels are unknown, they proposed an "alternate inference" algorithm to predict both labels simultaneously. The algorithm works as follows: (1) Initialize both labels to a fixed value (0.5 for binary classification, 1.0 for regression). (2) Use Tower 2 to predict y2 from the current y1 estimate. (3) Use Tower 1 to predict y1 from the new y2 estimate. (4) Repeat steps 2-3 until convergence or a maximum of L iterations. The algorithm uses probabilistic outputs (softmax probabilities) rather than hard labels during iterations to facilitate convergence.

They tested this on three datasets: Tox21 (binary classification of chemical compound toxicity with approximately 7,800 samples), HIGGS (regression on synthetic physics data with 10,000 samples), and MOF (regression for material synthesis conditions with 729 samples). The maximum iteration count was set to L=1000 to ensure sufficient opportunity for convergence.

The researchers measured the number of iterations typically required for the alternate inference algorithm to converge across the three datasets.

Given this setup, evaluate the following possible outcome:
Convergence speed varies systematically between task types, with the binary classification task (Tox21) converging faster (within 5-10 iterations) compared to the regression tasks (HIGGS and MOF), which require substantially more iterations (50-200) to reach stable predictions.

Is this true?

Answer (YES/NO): NO